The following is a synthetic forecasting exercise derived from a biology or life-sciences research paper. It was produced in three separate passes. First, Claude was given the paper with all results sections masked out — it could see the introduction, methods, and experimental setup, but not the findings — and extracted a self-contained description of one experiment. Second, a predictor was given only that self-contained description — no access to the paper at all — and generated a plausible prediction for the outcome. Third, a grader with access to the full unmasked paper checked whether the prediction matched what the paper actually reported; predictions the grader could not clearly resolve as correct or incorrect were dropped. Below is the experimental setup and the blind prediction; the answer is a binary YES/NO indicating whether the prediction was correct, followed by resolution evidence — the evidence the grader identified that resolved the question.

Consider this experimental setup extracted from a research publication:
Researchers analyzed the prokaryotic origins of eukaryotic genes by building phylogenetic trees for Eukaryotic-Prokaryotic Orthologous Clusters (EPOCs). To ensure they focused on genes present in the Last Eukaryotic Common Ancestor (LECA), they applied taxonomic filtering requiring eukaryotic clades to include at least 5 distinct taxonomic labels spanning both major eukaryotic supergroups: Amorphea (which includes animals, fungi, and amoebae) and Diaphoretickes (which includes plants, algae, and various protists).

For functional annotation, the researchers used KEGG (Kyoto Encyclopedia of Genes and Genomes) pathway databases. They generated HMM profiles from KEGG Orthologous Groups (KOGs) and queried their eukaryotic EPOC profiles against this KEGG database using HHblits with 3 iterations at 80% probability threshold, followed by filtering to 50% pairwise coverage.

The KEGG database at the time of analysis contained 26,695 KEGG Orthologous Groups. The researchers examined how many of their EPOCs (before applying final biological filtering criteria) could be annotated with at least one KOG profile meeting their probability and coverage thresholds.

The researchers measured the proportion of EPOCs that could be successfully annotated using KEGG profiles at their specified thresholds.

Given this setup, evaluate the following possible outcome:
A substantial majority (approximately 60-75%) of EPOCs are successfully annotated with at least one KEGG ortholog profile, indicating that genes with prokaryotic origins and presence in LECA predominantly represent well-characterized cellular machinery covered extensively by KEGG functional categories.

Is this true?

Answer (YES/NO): NO